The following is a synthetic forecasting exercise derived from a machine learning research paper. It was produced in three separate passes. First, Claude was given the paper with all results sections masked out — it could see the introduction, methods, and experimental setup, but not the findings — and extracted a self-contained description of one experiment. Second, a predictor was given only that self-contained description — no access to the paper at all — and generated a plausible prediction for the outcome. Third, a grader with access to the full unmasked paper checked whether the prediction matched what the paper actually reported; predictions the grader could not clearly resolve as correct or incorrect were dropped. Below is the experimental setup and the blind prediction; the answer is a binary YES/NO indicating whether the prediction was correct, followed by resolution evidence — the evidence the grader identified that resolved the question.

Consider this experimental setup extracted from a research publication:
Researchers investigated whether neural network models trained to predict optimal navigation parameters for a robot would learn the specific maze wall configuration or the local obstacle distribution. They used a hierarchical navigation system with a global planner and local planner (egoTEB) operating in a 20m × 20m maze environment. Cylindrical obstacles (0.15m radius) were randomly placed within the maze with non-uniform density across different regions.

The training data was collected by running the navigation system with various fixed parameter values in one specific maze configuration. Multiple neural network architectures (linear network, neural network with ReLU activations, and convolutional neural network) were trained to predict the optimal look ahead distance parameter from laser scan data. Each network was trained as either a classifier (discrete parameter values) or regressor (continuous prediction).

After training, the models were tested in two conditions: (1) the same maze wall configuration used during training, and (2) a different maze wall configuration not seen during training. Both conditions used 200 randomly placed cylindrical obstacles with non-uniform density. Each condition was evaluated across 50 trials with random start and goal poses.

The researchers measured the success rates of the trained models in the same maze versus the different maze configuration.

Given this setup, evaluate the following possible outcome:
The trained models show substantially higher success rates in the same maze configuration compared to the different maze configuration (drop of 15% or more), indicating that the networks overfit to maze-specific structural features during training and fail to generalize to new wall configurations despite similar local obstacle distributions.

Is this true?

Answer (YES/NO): NO